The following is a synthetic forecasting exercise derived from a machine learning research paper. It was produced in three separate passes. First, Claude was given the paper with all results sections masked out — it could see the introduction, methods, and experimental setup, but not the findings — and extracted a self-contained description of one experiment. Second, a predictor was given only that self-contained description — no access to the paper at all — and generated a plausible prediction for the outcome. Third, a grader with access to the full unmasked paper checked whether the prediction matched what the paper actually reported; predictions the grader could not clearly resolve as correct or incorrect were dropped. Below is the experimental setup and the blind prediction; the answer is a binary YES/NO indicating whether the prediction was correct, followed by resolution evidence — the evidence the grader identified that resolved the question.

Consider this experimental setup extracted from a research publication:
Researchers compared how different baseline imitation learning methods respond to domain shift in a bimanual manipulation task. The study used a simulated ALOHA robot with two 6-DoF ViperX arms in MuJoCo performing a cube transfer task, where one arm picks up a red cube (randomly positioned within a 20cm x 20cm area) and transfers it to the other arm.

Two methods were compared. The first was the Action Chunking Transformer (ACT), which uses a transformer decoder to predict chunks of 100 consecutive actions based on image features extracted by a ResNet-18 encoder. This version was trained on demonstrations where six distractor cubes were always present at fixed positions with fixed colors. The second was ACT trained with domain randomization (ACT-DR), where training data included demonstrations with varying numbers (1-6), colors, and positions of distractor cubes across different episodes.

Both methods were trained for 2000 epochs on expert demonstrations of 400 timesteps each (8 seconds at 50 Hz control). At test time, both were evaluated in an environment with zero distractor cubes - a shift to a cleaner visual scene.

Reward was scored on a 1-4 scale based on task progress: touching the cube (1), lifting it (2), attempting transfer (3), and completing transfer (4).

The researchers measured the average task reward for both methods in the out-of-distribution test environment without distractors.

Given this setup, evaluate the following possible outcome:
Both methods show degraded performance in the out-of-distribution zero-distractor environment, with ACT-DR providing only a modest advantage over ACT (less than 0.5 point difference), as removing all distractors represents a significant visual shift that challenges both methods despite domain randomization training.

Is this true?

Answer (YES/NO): NO